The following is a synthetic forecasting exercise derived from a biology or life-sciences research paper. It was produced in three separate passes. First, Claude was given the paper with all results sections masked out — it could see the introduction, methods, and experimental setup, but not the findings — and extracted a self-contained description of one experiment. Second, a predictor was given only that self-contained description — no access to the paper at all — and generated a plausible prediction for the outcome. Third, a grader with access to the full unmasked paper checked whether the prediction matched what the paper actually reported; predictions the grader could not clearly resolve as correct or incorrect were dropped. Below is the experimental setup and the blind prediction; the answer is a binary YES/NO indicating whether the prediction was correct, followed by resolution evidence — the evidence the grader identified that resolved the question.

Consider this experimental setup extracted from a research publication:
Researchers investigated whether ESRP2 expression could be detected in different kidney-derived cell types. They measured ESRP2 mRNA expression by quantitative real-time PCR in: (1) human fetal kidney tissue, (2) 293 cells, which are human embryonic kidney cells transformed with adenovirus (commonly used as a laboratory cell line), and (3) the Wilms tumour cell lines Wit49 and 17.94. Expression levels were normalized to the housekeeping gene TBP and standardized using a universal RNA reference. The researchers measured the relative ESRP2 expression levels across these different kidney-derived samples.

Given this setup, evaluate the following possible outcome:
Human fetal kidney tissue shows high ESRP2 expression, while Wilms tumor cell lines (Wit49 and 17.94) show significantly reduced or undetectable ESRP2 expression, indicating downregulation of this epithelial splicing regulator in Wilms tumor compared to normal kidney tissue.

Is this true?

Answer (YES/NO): YES